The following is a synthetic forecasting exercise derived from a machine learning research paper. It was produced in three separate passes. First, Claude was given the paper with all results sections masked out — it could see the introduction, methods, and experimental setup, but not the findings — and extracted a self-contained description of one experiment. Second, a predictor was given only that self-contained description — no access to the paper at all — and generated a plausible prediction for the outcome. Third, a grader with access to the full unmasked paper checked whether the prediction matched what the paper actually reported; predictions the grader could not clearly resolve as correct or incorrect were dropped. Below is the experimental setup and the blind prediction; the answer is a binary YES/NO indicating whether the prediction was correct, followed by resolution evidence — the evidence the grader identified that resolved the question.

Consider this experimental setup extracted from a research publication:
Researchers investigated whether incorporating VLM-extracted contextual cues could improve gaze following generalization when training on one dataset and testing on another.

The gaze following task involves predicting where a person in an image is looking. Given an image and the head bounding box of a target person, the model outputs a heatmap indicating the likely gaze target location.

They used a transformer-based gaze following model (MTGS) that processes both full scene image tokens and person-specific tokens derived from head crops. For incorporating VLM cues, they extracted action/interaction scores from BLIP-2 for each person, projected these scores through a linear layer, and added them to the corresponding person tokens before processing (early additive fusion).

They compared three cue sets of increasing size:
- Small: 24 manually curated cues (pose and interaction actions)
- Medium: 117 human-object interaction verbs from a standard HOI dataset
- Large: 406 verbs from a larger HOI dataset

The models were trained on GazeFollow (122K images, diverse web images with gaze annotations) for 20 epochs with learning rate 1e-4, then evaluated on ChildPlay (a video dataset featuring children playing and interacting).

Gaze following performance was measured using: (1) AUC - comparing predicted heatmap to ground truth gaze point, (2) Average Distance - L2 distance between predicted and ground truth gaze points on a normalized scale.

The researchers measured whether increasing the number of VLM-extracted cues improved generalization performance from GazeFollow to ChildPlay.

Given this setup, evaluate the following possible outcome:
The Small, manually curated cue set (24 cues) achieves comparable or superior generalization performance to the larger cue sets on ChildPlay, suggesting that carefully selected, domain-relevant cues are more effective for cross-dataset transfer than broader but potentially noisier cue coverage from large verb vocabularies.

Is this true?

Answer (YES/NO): NO